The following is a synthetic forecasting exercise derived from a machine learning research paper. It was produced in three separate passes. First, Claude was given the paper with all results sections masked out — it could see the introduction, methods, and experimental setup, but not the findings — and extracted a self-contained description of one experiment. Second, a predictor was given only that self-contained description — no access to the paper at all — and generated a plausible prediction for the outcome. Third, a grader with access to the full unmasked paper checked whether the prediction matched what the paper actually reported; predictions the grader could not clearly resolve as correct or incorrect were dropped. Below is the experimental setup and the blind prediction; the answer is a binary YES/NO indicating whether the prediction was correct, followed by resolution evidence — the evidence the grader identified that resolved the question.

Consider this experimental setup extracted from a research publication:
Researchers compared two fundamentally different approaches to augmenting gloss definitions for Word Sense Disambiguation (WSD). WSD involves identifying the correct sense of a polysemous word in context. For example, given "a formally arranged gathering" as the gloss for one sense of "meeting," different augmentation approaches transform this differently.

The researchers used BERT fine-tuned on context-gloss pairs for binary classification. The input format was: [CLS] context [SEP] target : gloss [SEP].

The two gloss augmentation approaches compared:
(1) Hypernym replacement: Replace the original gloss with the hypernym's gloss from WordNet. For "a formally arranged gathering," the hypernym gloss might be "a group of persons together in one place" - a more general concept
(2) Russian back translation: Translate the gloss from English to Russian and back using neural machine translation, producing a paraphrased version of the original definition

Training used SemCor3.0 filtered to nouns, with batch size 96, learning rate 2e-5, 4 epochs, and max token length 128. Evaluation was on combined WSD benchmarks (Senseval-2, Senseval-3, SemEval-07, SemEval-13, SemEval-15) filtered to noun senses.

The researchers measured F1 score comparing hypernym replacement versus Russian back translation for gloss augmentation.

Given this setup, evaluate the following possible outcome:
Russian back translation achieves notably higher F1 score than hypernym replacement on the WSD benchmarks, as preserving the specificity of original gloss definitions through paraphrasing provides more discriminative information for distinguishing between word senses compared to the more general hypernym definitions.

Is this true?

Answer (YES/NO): NO